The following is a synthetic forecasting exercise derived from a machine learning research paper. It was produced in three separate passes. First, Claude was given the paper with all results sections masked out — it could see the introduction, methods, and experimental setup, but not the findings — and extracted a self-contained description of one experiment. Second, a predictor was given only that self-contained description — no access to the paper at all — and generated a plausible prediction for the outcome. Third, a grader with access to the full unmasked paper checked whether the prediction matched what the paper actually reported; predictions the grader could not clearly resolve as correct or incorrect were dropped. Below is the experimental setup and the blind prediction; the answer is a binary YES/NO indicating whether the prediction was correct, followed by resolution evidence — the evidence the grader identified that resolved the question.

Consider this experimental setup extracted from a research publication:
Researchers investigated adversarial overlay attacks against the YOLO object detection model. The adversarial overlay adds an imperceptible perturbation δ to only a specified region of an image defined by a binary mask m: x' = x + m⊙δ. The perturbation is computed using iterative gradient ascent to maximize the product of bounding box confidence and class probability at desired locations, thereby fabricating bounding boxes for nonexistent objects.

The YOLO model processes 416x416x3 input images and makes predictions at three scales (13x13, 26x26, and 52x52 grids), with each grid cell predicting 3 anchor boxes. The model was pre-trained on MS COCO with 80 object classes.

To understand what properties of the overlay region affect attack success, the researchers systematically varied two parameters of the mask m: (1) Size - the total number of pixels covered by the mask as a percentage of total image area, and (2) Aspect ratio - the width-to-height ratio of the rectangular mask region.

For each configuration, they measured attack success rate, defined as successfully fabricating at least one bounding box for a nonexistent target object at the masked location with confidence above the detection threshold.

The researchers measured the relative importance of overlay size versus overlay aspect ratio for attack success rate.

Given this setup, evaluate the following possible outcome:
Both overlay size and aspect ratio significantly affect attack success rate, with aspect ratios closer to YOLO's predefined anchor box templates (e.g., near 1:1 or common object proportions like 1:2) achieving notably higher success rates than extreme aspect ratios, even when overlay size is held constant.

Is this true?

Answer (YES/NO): NO